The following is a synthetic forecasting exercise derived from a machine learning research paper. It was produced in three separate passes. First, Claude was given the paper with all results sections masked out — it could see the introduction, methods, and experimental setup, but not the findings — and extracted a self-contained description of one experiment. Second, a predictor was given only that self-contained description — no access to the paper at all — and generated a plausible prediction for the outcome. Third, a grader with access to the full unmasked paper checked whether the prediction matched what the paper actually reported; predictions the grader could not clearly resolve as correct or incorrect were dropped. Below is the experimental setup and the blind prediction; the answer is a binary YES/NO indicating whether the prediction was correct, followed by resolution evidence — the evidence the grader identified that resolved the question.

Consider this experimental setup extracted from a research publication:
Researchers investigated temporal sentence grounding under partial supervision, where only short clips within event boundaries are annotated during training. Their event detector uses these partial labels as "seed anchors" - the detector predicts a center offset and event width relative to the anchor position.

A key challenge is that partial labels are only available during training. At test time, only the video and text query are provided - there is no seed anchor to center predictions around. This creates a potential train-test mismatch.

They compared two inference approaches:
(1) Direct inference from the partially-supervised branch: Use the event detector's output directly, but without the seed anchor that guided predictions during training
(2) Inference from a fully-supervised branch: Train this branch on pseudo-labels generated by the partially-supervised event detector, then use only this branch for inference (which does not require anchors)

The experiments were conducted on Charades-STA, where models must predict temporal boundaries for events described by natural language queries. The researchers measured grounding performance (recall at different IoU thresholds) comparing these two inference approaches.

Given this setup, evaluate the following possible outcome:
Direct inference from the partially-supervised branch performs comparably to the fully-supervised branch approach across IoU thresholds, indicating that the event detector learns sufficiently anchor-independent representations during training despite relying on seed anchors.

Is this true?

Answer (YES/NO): NO